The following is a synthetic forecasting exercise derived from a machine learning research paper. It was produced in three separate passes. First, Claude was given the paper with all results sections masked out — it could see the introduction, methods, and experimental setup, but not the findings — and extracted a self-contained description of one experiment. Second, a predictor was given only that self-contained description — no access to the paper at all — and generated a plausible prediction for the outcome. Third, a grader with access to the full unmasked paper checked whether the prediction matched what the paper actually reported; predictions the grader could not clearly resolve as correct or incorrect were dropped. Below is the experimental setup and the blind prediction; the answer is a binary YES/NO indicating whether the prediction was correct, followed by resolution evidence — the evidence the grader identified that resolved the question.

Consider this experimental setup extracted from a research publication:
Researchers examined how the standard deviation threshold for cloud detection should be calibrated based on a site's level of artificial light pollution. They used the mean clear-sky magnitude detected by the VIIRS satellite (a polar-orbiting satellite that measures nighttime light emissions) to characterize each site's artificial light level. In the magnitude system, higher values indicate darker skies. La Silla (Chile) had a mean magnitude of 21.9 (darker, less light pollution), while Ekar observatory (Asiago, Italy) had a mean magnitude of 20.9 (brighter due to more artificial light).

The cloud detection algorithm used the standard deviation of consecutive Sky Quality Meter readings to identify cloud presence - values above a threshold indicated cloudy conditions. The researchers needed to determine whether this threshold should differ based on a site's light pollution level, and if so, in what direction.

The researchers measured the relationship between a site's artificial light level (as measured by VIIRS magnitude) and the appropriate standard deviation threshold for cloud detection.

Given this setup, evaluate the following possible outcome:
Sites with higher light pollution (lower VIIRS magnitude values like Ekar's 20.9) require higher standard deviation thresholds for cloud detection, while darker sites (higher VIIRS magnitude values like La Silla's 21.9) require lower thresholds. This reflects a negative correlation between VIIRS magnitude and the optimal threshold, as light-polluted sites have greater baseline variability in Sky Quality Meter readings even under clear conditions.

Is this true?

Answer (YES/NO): YES